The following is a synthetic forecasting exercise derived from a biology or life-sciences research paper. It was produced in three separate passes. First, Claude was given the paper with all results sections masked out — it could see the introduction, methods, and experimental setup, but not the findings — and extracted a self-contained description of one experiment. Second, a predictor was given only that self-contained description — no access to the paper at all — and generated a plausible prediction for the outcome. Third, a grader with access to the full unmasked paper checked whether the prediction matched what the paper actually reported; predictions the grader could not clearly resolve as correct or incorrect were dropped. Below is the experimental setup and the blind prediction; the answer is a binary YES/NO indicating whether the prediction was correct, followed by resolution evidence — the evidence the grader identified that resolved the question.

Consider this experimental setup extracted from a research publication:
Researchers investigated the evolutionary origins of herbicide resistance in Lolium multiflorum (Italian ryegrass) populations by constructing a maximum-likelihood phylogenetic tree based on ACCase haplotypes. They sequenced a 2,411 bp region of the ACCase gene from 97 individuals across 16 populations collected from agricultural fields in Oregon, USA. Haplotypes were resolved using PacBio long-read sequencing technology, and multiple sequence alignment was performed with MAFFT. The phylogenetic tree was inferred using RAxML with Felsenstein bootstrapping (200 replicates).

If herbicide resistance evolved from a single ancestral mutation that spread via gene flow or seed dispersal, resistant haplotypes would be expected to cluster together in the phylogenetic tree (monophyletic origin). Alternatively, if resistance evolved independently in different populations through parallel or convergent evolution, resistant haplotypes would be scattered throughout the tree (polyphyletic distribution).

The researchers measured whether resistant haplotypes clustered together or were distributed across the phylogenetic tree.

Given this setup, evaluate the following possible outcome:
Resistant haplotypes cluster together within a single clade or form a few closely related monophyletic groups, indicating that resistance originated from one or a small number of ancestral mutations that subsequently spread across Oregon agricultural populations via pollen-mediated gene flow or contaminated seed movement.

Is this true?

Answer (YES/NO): NO